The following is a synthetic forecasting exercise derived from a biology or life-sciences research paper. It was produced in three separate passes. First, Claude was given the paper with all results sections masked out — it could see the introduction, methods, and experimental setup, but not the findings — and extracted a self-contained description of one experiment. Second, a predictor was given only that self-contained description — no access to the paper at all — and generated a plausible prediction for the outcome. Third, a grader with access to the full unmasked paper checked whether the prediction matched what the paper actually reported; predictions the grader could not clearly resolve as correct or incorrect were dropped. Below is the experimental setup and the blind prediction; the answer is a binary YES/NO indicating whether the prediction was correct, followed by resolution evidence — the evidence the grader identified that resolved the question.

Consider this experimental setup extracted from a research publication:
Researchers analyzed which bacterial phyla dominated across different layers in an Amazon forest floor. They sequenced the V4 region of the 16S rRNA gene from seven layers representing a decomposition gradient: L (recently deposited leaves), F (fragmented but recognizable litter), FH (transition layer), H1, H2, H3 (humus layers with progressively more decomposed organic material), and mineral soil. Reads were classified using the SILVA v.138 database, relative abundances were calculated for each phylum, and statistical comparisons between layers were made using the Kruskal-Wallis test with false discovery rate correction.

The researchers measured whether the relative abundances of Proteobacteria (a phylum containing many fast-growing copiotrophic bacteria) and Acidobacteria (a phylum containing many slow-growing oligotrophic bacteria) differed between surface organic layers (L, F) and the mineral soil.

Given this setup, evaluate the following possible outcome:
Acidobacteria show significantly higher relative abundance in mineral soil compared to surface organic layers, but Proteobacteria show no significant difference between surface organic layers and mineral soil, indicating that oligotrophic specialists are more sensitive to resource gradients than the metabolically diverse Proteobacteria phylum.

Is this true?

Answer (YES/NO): NO